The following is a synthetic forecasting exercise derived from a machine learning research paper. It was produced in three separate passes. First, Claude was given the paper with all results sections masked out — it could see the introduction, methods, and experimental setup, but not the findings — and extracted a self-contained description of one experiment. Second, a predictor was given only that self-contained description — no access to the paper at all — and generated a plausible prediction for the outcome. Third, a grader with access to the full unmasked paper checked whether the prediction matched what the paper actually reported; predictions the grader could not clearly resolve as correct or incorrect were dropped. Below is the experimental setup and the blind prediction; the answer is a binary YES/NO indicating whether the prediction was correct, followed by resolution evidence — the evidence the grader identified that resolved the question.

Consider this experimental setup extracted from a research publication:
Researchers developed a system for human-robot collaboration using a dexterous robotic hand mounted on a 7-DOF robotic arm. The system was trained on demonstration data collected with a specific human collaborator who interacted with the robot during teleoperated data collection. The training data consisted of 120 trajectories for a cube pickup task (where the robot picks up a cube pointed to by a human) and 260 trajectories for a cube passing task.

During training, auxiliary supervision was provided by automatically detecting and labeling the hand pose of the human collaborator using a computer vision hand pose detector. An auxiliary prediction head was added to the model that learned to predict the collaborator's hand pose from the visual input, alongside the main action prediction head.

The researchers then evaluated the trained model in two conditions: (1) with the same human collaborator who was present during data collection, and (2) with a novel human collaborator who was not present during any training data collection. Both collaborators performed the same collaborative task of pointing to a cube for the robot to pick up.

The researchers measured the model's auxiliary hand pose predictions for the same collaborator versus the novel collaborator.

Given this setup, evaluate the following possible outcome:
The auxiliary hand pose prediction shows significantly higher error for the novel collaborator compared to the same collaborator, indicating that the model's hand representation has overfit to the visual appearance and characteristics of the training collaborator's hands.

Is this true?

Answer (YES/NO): YES